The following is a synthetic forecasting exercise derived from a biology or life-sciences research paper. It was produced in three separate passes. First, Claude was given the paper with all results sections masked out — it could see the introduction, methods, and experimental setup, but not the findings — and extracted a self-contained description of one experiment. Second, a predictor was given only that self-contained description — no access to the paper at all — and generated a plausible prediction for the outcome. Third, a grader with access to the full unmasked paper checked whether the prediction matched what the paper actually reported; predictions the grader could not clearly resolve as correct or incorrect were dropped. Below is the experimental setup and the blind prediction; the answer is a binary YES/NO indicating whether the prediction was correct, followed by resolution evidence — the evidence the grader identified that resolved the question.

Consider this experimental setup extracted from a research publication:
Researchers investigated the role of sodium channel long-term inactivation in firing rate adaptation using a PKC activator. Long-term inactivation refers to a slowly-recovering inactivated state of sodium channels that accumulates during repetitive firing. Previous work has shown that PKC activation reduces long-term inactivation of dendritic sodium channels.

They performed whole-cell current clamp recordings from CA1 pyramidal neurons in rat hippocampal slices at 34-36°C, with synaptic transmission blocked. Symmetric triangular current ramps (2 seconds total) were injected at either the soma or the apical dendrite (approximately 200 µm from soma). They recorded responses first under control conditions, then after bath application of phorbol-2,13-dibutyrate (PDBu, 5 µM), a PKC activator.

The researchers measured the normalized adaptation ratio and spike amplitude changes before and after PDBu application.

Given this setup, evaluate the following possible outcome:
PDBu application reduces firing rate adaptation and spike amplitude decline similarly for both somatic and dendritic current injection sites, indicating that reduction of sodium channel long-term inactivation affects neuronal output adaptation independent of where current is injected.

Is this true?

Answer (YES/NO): NO